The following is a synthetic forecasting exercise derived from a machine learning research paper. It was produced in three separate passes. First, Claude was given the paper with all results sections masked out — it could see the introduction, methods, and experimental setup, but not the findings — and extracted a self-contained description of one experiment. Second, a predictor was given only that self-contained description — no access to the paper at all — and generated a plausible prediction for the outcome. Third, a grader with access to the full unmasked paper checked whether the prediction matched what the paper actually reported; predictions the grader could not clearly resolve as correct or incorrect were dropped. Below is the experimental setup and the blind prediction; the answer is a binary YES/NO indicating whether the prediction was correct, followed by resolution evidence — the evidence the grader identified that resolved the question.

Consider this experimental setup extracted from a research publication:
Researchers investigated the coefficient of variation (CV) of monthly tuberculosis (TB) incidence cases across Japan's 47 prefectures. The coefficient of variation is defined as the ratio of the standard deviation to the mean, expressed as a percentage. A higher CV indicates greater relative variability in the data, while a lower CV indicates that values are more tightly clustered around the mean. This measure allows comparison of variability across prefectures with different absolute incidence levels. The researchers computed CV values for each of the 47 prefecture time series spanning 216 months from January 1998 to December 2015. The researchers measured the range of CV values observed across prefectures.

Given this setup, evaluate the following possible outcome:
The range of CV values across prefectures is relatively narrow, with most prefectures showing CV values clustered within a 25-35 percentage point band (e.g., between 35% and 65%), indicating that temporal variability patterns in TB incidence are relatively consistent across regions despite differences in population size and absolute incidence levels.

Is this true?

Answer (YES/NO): NO